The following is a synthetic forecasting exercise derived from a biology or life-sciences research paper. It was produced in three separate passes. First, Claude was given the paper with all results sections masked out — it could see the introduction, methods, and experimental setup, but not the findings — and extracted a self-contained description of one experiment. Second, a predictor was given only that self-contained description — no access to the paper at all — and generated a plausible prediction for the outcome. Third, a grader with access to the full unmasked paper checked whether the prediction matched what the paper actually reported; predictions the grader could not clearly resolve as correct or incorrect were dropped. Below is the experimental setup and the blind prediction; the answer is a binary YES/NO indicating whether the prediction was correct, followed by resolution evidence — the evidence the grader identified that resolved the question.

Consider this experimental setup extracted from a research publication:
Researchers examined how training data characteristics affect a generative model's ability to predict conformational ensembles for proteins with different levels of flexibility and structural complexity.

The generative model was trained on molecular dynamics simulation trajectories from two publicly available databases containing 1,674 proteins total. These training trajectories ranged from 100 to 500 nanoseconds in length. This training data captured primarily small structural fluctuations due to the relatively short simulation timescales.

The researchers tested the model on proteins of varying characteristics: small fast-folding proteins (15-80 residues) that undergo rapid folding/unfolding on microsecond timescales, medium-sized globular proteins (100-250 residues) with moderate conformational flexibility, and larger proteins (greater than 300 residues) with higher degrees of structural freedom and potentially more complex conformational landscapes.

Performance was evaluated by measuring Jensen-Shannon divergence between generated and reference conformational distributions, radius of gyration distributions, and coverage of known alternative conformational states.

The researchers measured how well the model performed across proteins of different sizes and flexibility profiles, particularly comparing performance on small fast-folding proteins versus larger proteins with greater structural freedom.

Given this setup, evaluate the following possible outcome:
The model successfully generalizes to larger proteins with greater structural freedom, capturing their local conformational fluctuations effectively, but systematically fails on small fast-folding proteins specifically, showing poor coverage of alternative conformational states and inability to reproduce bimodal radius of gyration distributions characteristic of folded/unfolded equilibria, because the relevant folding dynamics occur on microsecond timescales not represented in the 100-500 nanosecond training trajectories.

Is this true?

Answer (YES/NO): NO